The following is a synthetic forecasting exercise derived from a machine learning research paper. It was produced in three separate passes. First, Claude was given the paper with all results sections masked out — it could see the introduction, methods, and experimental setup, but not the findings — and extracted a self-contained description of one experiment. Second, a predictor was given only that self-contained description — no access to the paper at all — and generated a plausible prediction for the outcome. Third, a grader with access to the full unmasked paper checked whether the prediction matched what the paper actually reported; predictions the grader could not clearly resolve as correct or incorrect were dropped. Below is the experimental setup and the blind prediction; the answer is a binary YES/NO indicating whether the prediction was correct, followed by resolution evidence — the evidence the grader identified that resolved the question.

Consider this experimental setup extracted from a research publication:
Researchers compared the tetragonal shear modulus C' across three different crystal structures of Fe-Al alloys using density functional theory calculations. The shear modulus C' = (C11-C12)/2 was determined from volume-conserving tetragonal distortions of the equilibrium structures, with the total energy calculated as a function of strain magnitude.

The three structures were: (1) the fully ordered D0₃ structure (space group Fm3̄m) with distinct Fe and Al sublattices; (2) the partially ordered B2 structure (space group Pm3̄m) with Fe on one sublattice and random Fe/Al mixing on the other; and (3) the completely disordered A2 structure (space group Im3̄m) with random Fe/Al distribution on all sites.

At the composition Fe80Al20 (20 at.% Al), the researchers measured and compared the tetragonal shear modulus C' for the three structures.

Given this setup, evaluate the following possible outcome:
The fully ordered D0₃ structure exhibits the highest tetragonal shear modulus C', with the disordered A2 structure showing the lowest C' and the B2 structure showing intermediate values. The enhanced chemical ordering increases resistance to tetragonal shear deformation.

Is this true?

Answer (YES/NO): NO